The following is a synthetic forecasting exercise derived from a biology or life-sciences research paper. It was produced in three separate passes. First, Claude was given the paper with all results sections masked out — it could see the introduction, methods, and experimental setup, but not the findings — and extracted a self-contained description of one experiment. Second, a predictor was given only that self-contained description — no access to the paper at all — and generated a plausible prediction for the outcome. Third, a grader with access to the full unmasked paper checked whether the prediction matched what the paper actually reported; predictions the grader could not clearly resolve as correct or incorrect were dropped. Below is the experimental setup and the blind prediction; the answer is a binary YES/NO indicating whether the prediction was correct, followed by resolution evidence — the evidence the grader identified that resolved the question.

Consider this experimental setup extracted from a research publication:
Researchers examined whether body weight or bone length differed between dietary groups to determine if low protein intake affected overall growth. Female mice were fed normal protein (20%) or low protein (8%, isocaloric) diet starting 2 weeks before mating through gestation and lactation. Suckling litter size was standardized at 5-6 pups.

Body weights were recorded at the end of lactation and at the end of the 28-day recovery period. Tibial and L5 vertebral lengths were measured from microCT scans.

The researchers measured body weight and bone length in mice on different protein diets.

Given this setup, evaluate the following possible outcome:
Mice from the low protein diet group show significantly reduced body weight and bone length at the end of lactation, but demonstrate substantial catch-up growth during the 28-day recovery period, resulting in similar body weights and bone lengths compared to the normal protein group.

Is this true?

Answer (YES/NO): NO